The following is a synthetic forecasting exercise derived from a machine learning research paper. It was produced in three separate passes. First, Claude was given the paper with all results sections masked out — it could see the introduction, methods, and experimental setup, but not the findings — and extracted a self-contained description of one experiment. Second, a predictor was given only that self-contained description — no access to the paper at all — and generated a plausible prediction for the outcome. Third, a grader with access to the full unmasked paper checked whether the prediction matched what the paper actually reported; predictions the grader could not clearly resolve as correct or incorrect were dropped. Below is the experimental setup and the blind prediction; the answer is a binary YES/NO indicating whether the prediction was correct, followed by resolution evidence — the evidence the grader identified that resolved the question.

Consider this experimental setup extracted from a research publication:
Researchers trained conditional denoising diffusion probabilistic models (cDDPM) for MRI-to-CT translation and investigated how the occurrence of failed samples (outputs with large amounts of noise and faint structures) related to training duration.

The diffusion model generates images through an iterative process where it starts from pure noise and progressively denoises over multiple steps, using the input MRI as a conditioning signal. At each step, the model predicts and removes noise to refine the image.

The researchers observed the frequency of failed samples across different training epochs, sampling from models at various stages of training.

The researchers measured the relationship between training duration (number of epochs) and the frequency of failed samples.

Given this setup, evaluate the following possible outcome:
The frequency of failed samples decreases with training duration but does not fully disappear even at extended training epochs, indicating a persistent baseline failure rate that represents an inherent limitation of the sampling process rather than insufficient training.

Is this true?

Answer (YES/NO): NO